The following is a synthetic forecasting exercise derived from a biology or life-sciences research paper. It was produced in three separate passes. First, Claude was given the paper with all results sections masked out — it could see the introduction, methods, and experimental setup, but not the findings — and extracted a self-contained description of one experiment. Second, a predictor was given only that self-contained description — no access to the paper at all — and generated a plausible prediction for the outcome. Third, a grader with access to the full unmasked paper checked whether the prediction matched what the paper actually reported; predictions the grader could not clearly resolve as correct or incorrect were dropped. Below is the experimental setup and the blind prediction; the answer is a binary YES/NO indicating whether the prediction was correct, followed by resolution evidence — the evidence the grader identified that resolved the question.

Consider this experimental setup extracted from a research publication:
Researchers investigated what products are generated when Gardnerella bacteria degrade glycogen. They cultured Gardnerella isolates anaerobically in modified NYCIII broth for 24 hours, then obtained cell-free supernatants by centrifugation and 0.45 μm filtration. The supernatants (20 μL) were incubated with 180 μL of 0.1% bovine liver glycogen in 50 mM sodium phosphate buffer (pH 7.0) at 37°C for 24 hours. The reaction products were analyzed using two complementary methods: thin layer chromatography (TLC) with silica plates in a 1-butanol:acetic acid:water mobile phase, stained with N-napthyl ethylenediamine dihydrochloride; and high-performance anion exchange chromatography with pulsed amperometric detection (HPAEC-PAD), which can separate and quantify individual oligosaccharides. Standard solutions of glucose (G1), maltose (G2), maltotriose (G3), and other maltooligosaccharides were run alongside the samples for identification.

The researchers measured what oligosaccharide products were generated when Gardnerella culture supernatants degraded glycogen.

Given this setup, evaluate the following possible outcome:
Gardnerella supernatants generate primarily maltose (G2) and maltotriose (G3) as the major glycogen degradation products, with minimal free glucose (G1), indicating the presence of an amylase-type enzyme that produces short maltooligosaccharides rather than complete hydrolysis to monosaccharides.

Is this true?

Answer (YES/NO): NO